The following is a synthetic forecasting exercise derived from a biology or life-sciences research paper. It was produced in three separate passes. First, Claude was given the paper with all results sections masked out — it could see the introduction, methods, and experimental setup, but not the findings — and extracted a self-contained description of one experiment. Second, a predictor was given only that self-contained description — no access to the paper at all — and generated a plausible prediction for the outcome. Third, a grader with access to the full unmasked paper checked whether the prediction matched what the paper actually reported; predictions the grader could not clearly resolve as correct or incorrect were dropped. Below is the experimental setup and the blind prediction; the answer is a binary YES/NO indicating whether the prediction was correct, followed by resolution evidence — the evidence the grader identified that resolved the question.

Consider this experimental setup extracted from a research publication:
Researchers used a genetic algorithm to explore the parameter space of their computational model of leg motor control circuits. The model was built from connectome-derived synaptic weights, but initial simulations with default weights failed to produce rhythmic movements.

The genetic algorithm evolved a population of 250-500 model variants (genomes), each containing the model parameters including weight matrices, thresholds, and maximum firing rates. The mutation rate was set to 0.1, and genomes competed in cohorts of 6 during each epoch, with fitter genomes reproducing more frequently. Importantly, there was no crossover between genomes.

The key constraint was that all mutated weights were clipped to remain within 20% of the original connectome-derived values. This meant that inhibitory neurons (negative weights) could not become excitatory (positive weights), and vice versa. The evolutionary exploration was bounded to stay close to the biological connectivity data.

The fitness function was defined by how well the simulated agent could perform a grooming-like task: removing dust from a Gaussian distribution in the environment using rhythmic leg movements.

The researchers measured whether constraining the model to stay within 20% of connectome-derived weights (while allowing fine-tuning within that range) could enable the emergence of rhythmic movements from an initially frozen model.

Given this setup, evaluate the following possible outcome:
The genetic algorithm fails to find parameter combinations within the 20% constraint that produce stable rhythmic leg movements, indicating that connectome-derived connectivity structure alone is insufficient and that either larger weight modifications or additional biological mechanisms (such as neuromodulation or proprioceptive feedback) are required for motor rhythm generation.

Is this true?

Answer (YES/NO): NO